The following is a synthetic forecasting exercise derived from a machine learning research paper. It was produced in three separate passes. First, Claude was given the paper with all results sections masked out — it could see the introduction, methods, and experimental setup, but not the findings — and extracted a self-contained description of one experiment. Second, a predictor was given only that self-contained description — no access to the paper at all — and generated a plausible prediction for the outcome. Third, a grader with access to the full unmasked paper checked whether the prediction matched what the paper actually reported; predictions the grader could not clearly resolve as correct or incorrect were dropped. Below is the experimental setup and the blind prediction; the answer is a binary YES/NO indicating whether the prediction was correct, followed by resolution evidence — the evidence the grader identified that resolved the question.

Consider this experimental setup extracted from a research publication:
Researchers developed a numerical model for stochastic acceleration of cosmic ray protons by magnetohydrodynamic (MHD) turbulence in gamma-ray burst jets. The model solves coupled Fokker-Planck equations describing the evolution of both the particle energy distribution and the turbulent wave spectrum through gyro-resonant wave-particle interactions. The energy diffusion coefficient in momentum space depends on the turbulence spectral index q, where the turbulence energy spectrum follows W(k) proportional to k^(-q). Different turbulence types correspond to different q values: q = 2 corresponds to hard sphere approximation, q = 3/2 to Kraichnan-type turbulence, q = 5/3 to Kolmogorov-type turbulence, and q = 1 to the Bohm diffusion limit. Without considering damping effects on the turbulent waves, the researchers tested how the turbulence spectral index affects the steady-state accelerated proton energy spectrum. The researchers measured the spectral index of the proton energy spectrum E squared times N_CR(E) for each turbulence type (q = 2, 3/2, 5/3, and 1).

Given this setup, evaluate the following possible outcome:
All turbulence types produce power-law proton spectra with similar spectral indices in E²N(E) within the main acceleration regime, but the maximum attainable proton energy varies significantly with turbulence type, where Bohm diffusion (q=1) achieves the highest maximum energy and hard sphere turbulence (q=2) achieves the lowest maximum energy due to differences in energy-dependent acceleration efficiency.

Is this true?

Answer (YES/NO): NO